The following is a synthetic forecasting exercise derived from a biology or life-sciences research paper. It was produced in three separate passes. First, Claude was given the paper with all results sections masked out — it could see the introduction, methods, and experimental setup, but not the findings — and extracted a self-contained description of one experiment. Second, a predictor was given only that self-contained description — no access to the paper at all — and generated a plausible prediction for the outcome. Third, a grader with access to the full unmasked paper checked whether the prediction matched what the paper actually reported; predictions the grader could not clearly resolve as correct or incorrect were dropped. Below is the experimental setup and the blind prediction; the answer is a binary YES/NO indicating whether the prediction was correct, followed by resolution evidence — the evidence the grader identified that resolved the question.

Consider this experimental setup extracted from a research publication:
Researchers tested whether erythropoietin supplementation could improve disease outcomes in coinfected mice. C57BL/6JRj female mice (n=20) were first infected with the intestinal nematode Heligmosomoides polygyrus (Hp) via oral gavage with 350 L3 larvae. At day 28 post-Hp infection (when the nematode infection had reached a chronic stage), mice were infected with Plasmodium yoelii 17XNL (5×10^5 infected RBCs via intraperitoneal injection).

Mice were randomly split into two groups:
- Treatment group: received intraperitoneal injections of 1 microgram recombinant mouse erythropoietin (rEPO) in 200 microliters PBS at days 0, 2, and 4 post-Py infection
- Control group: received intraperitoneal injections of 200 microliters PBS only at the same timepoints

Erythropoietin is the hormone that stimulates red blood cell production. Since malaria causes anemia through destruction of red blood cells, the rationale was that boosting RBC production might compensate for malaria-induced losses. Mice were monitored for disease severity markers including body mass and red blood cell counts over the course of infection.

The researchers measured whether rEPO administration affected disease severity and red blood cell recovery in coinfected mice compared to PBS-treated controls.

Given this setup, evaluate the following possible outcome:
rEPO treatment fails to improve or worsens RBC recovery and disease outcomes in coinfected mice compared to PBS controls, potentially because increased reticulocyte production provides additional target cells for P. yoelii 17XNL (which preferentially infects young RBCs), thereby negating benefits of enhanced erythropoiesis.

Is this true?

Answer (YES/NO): NO